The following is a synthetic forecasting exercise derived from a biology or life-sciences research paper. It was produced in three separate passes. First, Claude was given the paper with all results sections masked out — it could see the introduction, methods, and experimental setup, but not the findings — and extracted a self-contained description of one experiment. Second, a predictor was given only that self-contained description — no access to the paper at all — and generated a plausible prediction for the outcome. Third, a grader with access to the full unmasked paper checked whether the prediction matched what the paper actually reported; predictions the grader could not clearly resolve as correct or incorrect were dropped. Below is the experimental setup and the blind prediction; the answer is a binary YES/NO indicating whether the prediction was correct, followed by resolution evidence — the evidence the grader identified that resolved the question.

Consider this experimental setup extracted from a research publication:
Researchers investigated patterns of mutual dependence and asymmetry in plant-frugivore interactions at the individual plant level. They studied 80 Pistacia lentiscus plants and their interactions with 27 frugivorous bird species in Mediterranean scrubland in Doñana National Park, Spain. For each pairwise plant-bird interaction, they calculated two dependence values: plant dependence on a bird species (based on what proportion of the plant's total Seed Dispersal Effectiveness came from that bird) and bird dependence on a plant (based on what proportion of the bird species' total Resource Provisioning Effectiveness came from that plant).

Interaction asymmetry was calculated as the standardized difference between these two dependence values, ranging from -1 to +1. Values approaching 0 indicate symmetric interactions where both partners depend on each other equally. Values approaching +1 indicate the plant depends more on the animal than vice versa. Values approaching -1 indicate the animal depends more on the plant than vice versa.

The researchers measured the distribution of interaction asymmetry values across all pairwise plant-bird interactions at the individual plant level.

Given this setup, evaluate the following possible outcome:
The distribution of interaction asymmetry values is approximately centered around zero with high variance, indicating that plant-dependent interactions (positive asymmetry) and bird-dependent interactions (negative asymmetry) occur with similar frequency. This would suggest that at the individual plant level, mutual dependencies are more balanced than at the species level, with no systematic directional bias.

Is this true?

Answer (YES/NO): NO